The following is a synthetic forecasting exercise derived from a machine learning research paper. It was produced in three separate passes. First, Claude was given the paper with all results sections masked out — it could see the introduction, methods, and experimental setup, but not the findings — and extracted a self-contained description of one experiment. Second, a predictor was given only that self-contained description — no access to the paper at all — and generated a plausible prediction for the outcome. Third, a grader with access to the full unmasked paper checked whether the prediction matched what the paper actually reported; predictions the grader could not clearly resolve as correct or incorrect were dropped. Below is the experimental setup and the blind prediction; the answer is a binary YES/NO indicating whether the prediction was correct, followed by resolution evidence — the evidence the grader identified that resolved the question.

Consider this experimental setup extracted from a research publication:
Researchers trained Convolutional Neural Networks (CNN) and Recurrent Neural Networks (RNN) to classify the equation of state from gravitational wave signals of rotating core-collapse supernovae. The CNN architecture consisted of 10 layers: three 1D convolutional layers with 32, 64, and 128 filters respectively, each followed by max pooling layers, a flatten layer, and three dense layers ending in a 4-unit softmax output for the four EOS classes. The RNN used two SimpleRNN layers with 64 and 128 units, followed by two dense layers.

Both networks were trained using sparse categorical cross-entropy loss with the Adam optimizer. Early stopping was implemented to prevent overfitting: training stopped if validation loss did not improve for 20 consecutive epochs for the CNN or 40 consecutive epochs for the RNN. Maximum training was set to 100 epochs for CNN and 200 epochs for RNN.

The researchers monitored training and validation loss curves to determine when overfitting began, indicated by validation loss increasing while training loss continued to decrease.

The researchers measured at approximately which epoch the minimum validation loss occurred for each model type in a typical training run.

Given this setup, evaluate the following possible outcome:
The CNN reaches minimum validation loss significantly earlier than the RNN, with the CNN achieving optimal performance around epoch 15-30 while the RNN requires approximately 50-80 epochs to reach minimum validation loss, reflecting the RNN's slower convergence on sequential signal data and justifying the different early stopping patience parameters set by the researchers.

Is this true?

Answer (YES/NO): NO